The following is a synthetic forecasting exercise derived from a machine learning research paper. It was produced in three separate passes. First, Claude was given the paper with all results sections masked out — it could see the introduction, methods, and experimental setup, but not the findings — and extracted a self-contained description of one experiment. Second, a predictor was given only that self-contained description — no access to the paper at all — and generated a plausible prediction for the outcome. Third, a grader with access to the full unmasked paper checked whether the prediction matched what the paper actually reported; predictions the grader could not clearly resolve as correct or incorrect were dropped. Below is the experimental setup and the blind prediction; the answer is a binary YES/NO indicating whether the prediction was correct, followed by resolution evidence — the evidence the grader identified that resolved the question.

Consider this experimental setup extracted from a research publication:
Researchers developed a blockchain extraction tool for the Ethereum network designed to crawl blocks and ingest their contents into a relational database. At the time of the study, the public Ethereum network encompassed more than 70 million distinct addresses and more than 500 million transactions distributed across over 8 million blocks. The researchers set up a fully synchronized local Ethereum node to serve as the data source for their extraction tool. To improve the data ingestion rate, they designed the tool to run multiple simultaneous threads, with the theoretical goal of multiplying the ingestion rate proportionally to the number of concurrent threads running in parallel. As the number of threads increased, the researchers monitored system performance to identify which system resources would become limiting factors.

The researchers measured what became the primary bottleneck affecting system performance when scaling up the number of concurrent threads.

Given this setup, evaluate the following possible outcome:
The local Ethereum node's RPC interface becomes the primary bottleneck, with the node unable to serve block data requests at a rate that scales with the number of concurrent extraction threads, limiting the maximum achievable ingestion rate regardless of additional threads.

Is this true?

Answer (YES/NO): NO